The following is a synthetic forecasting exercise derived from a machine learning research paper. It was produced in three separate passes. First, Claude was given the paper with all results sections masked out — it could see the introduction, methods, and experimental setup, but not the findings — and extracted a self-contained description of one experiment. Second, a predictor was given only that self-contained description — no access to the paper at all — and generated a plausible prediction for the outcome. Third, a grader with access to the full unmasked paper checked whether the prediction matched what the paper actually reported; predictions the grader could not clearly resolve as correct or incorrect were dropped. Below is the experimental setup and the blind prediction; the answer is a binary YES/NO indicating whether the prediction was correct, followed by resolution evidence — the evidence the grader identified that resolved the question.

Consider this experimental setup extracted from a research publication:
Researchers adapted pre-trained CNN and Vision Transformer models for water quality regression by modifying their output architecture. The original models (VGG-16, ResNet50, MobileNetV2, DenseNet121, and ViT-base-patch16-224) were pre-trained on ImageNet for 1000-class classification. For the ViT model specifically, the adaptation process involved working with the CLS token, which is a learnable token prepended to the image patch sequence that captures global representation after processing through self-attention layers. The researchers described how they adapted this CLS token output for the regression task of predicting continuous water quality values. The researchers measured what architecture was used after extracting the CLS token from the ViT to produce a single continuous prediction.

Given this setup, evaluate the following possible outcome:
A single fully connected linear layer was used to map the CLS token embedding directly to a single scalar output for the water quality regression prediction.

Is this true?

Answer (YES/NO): NO